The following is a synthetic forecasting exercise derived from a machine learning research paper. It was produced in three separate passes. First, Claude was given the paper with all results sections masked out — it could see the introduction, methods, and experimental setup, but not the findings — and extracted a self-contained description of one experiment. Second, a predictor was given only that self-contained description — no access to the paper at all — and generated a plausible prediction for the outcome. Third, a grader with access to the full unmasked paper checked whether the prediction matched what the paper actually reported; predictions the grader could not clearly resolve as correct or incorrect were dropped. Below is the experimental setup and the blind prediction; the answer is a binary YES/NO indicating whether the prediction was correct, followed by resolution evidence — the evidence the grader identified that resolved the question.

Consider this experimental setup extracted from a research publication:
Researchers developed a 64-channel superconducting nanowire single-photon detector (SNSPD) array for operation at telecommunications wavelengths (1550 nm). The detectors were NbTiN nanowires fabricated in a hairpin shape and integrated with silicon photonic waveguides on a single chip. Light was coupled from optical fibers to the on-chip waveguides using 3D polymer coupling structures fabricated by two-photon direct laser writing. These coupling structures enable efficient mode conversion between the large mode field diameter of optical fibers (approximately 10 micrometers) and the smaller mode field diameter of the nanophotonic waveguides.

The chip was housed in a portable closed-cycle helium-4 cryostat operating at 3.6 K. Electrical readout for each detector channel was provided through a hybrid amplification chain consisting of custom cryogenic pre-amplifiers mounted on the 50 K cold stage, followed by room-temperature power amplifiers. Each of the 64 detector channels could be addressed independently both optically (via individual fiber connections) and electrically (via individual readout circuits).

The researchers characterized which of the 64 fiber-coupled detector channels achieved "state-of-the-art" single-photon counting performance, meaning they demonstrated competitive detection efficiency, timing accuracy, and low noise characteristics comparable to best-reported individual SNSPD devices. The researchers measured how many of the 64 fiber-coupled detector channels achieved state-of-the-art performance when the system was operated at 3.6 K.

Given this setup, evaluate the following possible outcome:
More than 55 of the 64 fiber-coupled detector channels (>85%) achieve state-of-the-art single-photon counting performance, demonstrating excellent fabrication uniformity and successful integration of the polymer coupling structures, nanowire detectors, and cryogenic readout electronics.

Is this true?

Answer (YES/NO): NO